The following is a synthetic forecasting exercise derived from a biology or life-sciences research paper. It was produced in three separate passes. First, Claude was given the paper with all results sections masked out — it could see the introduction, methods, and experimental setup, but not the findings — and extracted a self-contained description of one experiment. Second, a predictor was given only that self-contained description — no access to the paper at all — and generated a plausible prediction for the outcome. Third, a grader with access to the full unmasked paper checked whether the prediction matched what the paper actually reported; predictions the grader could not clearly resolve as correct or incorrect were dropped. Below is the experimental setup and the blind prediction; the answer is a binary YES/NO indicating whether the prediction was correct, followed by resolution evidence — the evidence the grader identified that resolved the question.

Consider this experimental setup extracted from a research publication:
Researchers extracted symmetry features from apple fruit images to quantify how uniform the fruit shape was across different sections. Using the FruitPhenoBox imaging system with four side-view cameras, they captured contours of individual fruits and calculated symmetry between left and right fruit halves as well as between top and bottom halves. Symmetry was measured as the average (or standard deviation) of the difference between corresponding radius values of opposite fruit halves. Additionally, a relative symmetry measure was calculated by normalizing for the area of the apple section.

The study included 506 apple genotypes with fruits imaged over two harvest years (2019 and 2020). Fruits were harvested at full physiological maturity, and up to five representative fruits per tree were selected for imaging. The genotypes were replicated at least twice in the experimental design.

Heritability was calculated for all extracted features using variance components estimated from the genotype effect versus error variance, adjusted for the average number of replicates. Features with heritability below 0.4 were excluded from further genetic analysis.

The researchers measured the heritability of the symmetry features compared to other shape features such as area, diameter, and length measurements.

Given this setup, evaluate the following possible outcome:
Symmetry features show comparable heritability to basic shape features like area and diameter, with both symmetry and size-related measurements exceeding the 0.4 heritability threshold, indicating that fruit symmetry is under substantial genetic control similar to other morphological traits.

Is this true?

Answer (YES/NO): YES